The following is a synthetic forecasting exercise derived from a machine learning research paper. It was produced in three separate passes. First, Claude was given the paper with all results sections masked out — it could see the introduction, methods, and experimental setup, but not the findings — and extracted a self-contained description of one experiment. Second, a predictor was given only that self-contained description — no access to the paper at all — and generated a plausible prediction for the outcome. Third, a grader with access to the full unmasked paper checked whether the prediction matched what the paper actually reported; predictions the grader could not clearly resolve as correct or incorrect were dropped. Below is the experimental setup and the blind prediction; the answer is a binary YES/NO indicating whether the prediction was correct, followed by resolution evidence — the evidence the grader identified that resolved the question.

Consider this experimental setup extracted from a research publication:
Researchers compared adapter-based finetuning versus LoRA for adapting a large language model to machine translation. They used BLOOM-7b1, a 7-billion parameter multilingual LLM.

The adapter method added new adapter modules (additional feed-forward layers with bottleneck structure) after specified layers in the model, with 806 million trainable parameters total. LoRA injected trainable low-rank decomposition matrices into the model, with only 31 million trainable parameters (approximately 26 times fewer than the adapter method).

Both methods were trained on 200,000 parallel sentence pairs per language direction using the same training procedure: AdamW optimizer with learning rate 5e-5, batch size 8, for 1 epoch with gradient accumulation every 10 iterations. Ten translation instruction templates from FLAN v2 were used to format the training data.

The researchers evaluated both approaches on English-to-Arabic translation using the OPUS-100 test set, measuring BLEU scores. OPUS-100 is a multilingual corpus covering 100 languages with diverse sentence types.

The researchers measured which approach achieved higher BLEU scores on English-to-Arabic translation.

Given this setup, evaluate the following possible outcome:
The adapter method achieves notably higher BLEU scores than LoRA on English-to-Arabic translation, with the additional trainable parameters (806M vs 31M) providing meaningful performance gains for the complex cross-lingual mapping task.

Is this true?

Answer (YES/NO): NO